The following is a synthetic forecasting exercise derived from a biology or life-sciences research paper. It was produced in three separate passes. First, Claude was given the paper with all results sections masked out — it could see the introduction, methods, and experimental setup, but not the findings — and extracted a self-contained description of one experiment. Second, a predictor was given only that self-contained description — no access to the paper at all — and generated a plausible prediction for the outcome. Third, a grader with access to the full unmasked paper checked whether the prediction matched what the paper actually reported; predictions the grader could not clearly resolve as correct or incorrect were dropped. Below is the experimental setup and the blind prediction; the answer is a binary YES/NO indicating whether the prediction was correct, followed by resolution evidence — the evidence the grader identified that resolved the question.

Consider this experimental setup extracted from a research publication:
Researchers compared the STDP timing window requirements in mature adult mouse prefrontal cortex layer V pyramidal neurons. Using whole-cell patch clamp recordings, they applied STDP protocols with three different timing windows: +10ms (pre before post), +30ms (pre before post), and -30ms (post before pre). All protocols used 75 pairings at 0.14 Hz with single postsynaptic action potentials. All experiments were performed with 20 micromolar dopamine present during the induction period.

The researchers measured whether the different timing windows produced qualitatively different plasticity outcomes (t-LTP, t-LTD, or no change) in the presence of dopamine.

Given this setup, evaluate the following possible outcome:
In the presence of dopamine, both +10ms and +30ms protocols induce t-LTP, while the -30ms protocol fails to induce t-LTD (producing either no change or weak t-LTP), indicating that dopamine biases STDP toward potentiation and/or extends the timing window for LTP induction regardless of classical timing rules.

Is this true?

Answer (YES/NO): NO